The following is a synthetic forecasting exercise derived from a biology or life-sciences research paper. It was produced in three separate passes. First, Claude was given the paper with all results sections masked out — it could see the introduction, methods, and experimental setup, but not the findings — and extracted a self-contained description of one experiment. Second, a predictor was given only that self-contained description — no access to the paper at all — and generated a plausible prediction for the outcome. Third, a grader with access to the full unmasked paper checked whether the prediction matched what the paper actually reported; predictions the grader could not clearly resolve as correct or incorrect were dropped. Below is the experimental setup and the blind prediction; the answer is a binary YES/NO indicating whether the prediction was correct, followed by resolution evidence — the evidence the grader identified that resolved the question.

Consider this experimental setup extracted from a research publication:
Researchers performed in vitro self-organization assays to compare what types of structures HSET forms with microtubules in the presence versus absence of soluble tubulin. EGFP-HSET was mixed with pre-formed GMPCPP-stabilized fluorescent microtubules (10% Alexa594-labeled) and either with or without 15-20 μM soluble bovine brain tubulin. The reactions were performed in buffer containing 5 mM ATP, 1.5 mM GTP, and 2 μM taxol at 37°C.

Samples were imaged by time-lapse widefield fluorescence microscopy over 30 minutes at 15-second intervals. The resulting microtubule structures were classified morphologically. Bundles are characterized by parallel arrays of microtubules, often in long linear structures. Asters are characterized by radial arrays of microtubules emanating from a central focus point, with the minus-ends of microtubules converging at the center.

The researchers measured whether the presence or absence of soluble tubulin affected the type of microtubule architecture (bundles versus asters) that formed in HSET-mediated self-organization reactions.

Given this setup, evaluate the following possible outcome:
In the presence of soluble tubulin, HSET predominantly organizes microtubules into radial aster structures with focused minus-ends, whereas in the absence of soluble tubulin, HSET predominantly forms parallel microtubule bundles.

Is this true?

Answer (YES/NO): YES